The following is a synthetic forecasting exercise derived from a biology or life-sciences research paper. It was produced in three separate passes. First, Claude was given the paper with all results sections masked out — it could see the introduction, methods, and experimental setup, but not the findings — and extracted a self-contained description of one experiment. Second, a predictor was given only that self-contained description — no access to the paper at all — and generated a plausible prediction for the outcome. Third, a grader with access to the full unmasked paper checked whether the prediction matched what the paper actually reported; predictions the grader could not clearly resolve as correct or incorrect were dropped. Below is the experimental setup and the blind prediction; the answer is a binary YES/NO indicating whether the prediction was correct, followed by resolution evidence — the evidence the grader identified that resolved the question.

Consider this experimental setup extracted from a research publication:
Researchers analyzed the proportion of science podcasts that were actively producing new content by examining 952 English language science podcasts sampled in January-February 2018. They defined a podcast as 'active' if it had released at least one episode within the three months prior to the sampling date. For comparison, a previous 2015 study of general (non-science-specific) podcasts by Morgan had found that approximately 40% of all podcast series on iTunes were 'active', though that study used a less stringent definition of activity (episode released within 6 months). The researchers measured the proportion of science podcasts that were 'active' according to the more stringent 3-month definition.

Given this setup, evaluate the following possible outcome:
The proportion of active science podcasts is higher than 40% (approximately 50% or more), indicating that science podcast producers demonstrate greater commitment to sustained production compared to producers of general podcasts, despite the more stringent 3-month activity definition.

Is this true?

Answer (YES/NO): NO